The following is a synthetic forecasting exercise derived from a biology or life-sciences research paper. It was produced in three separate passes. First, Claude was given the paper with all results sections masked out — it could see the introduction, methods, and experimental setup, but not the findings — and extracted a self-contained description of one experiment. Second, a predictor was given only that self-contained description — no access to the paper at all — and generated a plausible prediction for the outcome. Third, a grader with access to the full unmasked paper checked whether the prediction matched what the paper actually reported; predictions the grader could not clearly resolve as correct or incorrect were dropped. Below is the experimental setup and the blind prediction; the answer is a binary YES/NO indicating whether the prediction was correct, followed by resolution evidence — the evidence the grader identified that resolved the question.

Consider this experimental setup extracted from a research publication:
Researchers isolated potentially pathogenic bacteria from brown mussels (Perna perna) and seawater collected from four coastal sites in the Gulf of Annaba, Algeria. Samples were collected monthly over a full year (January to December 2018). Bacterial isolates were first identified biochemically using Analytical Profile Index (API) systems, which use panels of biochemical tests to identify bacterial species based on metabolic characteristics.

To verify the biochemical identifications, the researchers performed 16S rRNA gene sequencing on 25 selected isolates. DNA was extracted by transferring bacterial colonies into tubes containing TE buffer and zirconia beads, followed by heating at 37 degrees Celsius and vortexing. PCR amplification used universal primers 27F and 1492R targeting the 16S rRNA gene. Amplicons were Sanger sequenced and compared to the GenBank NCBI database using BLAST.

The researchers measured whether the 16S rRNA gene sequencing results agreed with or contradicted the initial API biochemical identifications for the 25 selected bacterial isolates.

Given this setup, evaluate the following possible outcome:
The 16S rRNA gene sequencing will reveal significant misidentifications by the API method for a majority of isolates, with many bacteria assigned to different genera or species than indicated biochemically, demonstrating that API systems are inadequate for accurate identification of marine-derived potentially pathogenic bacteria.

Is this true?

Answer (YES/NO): NO